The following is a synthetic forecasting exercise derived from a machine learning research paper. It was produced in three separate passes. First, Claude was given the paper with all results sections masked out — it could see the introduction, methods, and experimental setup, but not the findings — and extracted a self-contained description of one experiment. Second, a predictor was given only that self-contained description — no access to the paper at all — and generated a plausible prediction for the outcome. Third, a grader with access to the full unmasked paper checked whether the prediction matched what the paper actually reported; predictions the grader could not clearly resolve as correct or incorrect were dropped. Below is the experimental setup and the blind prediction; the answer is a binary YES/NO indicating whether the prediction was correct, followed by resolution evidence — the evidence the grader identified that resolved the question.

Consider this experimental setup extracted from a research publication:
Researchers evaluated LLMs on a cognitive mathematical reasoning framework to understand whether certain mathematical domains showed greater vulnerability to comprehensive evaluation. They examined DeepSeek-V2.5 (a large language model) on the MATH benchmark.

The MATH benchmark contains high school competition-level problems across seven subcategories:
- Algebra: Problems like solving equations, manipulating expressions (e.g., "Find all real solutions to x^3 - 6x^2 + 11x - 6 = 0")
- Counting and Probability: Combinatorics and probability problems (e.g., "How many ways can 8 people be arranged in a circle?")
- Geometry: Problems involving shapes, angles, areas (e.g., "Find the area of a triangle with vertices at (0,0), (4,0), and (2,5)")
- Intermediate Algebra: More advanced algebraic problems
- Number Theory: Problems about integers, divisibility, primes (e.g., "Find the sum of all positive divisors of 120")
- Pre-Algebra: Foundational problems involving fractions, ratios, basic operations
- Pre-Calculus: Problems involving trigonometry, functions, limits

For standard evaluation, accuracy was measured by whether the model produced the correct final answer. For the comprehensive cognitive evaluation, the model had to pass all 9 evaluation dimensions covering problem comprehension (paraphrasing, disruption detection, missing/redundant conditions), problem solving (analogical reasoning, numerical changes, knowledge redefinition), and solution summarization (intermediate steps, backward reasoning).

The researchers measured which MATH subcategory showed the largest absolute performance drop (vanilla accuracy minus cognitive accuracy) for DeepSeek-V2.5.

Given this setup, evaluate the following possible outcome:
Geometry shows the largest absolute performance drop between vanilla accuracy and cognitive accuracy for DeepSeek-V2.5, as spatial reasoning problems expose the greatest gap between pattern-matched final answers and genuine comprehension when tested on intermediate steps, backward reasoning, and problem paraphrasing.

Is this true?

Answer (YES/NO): NO